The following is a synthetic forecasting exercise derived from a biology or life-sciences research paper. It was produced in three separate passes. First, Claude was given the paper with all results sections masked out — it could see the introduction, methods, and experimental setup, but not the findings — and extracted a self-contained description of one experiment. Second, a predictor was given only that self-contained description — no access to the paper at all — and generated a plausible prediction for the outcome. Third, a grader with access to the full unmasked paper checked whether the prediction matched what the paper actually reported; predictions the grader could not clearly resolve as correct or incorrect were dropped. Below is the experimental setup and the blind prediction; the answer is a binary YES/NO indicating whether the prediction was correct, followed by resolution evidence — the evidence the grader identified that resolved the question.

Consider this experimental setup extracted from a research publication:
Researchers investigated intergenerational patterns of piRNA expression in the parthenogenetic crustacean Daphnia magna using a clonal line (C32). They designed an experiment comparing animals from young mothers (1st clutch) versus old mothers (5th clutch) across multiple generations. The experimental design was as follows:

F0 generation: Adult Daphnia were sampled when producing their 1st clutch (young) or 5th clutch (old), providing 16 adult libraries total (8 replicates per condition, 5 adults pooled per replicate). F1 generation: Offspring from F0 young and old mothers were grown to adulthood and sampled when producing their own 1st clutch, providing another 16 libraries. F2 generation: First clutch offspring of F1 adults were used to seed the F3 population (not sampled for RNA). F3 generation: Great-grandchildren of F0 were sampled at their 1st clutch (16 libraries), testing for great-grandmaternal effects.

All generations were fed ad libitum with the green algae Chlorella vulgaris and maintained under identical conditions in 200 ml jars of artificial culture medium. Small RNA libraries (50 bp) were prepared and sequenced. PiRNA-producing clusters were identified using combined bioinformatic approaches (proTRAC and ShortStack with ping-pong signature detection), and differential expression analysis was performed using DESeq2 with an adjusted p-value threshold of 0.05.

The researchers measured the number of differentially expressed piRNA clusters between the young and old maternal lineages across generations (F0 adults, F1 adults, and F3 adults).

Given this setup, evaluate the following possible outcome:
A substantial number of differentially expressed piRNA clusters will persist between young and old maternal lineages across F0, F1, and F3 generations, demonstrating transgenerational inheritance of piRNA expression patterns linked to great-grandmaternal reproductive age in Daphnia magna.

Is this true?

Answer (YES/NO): NO